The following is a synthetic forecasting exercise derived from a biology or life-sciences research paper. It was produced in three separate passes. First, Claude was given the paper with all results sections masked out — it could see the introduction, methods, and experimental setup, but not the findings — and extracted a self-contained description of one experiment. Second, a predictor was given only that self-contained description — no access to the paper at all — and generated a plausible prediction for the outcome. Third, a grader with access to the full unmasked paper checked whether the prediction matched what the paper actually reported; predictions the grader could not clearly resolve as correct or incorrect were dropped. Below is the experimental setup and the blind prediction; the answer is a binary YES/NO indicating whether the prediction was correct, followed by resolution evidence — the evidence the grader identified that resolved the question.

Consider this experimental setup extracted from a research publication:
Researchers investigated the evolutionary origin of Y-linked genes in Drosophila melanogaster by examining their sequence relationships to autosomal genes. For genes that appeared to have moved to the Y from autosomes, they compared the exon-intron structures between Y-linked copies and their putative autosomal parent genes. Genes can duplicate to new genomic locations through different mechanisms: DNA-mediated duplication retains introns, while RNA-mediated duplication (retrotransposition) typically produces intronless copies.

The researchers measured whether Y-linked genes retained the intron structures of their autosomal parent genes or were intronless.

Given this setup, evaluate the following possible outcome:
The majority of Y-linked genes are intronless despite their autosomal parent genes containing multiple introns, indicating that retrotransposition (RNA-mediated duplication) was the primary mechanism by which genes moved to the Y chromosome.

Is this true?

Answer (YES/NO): NO